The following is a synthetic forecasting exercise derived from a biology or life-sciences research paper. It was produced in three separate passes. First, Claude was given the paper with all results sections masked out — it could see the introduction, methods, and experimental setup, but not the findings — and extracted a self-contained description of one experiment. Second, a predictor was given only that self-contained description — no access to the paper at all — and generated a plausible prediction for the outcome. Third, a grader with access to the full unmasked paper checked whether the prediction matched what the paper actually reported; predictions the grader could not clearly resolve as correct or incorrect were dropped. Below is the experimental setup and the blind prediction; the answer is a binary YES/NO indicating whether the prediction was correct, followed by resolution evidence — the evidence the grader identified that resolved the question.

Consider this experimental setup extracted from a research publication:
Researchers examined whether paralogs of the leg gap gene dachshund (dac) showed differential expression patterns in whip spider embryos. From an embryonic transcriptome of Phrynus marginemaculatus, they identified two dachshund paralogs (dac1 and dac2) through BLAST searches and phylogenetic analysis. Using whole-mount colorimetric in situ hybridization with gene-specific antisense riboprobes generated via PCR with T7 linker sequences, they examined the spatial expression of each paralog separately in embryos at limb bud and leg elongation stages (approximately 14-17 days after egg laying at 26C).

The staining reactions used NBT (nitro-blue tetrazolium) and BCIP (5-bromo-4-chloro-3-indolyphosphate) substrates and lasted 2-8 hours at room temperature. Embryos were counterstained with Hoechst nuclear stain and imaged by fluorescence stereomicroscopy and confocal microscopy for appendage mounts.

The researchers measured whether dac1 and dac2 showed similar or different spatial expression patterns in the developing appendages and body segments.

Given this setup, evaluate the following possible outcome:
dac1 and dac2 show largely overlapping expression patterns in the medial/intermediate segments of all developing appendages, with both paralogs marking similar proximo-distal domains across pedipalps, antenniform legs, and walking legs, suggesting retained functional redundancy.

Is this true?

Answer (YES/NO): NO